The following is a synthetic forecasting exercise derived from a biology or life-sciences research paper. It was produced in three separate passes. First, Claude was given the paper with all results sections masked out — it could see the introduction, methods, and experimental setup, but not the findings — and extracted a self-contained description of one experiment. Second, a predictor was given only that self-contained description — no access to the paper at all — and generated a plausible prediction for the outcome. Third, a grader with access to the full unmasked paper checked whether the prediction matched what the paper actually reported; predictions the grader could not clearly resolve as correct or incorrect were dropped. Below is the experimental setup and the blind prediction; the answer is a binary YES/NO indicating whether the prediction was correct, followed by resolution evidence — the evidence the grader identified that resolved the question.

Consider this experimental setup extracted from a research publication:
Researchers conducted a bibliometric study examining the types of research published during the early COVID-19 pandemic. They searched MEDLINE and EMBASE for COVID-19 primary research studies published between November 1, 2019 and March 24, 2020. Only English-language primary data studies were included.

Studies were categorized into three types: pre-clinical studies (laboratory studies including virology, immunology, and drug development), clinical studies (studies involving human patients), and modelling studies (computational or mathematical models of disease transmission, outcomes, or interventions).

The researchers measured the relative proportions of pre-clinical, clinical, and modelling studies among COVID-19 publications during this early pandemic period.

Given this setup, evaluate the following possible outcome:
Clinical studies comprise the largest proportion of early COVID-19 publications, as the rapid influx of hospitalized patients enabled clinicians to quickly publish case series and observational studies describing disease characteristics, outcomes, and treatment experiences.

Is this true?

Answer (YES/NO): YES